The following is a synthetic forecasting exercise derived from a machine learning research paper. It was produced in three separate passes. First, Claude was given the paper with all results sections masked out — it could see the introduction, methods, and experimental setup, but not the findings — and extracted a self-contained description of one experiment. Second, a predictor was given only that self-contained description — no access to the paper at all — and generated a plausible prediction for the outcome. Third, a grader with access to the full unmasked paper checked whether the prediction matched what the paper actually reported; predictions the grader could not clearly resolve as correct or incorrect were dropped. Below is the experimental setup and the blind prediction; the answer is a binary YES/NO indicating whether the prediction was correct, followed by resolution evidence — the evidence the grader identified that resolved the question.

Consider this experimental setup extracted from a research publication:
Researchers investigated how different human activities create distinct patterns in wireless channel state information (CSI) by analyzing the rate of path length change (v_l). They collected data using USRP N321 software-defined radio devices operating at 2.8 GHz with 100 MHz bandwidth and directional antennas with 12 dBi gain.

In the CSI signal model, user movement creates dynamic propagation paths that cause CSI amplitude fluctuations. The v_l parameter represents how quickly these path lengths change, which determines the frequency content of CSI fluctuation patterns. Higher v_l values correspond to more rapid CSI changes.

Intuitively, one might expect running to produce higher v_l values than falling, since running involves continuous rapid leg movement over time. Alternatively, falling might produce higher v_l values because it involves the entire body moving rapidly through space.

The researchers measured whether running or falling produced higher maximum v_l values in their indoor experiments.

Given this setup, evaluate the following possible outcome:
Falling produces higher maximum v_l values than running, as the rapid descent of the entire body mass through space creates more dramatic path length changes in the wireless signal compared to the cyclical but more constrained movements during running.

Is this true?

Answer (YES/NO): YES